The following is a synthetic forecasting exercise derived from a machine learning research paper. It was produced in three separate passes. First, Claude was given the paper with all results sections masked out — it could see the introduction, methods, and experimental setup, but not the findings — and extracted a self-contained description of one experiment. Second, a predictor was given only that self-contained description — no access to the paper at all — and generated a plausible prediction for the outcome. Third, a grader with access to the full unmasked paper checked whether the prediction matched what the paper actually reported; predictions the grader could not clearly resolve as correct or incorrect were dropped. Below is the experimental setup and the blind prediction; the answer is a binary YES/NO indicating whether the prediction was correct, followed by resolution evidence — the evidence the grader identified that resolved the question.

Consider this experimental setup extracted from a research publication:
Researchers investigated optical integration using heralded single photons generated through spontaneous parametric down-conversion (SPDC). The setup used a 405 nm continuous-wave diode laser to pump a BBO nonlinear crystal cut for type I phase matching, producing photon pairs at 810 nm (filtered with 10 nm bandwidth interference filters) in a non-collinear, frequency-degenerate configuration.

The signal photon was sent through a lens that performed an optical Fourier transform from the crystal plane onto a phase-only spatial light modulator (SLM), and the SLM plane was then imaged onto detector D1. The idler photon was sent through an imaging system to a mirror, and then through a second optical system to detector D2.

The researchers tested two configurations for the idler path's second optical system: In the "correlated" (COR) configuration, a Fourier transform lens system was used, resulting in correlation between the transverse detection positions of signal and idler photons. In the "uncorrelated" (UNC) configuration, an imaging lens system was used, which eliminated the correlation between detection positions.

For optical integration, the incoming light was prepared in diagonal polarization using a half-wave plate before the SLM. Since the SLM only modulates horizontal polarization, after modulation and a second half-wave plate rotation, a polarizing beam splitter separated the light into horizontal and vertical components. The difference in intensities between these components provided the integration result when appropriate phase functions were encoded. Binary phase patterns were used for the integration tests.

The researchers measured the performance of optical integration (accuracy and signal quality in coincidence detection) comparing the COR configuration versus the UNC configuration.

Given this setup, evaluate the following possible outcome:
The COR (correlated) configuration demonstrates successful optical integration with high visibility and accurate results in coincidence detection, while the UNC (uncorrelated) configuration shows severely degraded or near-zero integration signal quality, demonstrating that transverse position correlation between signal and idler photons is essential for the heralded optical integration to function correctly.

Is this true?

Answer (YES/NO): NO